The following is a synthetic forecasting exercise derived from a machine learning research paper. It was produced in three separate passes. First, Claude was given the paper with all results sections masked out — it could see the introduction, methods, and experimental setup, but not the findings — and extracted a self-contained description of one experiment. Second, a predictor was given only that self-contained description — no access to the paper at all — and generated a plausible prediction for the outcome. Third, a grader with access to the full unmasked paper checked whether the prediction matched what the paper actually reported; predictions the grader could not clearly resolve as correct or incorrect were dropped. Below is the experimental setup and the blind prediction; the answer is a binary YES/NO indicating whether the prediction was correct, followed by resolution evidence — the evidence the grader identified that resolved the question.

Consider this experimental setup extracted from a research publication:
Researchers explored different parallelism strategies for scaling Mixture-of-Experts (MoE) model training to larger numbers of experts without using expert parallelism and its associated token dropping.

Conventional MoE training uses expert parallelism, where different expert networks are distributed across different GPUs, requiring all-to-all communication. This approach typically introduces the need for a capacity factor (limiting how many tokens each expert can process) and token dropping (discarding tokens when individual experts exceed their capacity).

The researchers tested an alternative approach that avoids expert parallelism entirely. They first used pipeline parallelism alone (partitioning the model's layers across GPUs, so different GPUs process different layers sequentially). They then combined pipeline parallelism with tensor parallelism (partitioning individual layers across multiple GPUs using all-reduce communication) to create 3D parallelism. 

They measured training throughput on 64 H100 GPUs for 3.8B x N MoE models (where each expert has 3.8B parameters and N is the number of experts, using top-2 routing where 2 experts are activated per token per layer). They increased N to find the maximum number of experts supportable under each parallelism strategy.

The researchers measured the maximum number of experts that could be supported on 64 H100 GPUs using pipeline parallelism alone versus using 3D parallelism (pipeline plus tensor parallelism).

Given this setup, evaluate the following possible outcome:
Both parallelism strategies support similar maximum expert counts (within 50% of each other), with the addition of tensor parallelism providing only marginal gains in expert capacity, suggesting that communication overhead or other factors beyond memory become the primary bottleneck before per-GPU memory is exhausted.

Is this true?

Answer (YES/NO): NO